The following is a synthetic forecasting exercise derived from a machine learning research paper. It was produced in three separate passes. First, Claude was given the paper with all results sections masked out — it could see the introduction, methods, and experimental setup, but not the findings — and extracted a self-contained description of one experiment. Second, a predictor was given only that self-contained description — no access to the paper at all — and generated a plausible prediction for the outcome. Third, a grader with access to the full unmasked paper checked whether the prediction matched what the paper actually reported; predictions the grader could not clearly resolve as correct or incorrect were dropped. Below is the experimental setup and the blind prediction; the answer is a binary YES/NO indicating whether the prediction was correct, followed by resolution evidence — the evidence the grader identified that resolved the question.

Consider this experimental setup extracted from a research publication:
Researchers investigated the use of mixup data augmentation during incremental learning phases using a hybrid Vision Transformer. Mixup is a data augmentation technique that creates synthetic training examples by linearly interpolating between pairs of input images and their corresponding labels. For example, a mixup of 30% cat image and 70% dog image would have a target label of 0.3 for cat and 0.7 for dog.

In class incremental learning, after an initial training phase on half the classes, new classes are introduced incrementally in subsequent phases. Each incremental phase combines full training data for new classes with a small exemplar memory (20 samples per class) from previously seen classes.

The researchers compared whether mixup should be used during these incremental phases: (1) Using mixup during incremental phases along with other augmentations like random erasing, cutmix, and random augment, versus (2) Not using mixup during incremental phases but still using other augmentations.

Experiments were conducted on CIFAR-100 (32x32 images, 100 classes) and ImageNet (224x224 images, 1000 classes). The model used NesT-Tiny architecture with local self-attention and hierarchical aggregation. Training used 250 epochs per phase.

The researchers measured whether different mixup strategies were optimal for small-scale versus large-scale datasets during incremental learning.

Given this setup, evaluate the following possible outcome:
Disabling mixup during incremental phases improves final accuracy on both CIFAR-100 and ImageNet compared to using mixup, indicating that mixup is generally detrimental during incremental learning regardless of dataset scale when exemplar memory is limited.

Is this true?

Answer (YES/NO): NO